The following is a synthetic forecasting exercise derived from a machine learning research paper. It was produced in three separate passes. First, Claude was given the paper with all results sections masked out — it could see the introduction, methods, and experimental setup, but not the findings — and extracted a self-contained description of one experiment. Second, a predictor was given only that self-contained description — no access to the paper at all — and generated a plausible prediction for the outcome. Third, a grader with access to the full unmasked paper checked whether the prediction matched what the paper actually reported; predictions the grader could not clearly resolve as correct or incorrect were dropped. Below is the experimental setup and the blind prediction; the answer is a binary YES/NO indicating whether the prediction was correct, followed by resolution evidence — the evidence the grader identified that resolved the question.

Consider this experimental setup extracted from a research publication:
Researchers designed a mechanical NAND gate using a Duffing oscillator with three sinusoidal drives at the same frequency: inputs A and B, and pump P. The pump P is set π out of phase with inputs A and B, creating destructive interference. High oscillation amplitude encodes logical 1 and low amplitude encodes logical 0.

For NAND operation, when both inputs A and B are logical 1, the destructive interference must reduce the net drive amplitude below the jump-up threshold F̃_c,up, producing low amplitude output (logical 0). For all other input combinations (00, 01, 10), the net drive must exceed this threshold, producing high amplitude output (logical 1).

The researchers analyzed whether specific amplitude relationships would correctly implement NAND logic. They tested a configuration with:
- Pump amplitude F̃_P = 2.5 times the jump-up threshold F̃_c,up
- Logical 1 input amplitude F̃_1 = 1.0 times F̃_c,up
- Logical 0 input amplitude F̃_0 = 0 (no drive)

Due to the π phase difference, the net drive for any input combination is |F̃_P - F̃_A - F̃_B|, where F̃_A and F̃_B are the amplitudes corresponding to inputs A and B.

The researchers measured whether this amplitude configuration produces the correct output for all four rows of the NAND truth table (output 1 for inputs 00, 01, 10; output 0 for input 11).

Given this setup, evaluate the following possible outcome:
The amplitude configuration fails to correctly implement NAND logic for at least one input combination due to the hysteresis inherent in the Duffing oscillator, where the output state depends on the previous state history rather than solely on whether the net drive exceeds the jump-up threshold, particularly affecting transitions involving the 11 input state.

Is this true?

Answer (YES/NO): NO